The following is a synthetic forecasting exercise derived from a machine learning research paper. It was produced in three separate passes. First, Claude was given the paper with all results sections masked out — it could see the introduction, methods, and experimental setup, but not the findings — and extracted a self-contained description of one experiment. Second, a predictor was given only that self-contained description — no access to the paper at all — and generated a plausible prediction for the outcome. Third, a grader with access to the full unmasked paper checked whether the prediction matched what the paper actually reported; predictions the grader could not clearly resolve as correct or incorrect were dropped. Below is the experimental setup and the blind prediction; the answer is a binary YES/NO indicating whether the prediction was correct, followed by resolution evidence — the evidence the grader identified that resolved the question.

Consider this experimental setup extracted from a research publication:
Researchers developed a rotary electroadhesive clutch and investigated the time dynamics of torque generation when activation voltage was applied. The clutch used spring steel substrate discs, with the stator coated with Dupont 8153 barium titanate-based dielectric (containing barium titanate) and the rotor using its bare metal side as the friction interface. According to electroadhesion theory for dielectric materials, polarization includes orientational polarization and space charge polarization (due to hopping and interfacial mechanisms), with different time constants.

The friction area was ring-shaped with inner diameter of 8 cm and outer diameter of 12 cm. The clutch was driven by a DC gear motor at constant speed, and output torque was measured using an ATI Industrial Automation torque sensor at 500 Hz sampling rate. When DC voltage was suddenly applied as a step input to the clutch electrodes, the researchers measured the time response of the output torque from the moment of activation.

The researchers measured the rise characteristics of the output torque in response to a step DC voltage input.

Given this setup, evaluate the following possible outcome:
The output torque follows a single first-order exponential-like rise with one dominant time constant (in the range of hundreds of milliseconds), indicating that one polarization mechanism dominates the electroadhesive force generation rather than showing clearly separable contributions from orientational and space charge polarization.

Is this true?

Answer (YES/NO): NO